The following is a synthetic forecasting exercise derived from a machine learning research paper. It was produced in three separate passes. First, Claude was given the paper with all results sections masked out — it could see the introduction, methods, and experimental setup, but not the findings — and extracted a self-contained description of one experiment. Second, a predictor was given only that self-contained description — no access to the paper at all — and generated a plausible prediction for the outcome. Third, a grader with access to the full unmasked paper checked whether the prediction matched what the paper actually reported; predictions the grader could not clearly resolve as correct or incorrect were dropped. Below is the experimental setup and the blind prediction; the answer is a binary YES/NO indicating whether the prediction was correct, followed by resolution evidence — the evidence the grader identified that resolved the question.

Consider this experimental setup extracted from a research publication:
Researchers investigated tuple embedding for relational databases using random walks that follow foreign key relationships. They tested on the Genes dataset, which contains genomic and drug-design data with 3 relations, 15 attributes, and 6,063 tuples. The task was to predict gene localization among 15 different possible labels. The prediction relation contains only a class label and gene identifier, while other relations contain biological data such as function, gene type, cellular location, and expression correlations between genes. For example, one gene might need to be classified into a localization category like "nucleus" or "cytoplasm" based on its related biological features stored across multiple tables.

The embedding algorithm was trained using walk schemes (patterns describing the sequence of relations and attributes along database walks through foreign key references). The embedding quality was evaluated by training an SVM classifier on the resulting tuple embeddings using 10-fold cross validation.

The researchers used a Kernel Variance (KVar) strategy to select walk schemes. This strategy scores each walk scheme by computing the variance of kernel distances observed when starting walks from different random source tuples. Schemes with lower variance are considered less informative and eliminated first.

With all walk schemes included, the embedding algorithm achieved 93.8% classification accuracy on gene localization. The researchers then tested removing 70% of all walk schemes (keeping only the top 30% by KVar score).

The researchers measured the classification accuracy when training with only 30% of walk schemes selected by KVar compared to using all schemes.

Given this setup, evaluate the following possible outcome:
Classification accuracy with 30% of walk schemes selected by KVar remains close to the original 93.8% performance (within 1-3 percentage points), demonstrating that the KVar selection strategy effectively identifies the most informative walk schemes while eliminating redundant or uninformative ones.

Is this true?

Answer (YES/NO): NO